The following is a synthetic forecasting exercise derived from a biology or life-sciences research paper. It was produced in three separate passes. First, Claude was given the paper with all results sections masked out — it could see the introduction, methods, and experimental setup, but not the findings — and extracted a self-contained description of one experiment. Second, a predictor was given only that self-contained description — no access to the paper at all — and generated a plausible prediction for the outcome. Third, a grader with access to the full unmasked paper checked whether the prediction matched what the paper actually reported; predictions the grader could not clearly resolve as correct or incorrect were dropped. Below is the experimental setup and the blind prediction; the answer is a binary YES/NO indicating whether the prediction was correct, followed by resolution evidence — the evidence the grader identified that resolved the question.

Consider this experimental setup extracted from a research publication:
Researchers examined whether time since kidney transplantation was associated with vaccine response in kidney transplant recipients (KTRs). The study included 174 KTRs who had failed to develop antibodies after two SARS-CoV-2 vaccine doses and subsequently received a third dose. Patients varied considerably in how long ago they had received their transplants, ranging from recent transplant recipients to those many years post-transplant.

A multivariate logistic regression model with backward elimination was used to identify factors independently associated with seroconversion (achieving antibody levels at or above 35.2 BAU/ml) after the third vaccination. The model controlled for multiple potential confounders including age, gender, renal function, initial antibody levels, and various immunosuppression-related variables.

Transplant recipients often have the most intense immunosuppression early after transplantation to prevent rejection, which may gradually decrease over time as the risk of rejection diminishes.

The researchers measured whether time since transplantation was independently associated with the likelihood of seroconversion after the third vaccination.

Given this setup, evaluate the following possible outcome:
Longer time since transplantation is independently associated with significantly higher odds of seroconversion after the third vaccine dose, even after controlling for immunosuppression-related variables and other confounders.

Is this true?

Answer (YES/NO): YES